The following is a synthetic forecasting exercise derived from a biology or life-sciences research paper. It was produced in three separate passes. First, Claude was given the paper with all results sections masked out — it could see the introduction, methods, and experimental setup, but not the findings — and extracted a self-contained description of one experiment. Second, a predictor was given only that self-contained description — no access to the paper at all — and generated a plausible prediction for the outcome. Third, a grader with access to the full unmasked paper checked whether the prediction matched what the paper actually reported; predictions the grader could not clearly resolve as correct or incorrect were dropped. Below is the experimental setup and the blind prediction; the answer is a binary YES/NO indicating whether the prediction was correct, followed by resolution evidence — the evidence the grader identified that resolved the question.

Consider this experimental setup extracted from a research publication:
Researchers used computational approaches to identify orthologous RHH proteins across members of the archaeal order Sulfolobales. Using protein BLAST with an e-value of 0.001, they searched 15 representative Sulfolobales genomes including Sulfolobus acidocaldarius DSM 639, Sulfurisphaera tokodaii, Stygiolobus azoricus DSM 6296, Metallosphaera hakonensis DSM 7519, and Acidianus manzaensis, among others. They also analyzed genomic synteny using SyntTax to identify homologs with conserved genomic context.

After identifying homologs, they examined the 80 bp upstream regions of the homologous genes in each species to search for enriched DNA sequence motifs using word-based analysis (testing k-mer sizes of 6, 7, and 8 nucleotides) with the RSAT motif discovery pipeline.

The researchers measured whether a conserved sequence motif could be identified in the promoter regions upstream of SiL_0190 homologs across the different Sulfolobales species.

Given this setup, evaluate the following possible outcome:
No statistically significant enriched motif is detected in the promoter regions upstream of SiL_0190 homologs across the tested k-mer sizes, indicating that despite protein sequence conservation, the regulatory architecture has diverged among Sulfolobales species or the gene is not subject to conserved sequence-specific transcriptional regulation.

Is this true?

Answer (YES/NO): NO